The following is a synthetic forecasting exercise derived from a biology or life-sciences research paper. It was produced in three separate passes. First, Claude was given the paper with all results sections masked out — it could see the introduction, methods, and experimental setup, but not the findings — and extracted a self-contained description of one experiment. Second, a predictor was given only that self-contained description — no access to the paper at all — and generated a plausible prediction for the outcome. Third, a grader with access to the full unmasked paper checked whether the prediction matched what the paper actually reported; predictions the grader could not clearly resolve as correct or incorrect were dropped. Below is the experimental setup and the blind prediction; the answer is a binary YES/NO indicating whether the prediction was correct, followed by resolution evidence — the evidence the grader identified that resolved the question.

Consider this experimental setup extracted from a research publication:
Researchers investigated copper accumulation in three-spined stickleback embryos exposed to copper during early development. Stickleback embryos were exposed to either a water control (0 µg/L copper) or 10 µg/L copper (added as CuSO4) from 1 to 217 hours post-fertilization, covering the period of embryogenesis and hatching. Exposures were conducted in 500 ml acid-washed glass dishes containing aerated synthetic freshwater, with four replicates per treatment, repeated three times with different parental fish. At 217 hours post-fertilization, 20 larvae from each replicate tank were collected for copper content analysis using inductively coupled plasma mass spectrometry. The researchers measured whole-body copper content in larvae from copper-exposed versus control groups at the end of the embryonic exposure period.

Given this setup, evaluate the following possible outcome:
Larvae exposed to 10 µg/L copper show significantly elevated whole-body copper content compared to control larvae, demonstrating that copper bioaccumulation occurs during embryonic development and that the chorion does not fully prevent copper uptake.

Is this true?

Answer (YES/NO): YES